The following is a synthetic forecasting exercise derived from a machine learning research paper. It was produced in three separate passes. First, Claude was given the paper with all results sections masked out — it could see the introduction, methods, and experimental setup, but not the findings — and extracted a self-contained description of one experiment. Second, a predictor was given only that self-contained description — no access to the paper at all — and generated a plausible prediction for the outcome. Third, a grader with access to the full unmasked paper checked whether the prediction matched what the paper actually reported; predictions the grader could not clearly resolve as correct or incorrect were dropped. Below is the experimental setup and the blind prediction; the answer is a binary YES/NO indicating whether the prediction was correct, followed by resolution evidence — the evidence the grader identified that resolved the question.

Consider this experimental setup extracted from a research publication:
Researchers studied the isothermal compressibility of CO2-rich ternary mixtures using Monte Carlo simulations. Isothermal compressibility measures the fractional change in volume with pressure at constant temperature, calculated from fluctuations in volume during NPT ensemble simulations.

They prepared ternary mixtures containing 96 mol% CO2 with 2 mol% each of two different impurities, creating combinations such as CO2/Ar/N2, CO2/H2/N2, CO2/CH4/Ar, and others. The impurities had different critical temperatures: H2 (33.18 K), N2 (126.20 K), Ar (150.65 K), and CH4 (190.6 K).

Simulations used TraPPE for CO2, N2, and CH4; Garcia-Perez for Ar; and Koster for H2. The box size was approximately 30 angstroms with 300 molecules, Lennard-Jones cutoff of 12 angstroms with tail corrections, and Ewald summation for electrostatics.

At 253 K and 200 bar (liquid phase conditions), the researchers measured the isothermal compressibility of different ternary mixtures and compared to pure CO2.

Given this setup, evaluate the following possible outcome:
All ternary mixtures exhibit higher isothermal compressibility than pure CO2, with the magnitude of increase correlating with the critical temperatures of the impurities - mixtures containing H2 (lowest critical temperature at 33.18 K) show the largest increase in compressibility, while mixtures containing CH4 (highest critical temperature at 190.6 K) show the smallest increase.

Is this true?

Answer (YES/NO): YES